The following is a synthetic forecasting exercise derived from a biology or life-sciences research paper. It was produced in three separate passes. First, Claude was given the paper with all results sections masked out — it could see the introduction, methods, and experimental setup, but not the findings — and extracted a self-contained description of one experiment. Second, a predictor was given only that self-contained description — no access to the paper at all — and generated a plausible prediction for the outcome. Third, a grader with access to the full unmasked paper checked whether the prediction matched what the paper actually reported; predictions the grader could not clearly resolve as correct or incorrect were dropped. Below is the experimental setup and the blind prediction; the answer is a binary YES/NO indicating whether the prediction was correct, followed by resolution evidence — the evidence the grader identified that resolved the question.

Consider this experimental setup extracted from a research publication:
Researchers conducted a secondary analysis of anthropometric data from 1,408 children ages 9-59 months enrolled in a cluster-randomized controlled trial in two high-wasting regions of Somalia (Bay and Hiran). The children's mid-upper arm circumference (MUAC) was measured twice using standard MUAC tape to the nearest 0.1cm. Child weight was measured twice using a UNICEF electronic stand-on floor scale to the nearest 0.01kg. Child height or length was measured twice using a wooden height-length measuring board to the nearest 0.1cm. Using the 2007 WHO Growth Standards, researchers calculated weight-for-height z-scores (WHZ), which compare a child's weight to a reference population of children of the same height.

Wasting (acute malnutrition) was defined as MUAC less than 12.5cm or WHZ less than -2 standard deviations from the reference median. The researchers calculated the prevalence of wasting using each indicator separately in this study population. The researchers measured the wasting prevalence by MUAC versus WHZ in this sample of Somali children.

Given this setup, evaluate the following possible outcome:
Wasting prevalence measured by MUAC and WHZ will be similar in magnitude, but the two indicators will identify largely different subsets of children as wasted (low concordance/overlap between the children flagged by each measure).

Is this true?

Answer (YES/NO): NO